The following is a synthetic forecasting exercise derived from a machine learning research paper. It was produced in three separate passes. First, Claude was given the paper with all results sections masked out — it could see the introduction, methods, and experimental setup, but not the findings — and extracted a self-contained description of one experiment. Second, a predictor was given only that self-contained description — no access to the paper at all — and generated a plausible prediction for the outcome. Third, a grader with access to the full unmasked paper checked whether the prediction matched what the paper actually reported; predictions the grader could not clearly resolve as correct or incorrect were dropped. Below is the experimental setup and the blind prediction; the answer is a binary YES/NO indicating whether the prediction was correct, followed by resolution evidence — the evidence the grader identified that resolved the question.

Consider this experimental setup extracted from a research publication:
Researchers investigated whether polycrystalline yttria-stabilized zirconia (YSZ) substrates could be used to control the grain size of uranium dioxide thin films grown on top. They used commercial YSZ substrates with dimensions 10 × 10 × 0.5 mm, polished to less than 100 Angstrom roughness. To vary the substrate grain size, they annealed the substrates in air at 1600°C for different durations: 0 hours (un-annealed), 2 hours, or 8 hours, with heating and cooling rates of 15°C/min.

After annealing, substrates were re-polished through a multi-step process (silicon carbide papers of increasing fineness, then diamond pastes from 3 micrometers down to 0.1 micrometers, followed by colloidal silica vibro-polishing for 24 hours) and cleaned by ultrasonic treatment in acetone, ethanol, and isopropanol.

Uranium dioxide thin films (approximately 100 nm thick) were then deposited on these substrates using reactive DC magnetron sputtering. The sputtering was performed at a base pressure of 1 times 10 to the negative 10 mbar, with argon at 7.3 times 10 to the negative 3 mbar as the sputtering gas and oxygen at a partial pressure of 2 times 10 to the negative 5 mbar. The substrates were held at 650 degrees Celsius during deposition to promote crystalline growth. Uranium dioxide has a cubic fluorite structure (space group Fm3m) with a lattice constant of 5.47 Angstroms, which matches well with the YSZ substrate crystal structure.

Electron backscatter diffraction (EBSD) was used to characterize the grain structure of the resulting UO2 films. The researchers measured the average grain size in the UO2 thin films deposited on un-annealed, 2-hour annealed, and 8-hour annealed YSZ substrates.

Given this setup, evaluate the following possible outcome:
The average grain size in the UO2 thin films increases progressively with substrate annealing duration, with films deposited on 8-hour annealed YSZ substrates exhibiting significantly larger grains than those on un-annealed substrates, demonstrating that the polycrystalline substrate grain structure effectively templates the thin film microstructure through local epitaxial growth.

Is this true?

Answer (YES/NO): YES